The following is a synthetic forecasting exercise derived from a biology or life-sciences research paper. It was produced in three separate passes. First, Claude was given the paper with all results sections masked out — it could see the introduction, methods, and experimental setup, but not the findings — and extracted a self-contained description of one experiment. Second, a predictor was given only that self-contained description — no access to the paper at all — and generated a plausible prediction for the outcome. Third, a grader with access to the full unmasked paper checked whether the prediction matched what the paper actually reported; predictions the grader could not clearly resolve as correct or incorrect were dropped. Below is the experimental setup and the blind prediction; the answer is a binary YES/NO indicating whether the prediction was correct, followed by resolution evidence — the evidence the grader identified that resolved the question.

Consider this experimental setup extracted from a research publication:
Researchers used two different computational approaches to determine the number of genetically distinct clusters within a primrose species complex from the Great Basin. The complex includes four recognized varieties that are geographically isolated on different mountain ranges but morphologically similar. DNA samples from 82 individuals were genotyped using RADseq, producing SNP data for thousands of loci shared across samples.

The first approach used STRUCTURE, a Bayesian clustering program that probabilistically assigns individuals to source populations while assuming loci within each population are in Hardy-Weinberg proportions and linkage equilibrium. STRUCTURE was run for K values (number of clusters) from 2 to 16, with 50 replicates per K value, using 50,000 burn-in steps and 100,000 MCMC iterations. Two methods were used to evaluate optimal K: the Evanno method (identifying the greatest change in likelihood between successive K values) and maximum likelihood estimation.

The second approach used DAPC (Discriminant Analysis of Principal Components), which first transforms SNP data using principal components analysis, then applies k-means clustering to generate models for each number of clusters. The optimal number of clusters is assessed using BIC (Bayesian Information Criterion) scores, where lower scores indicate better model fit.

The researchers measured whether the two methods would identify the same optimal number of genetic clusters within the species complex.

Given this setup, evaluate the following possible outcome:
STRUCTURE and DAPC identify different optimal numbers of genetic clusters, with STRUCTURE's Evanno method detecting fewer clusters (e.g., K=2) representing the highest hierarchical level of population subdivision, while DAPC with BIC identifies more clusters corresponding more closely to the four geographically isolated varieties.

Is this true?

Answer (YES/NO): NO